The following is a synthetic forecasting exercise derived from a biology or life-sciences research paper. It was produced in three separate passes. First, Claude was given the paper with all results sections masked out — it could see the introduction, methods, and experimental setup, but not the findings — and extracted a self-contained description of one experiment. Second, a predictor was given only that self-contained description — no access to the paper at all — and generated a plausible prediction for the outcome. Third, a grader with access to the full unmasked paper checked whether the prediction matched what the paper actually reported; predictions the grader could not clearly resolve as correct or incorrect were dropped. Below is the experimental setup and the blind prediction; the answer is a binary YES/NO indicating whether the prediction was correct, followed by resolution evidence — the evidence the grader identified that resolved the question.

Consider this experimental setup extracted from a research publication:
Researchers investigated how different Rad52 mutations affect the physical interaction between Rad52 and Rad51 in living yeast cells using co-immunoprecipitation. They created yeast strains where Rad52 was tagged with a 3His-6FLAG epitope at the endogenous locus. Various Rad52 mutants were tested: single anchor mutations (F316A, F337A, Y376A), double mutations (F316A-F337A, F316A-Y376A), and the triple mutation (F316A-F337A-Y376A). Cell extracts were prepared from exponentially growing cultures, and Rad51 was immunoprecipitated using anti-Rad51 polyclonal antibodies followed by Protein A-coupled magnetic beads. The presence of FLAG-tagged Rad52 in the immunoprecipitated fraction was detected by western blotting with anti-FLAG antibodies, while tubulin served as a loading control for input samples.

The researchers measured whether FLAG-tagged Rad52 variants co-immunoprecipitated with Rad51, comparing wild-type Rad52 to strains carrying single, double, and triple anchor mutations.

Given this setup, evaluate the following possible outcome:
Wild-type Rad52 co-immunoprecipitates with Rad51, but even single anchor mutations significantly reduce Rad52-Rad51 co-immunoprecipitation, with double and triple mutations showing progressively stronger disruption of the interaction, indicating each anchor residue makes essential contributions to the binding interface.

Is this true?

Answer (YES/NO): NO